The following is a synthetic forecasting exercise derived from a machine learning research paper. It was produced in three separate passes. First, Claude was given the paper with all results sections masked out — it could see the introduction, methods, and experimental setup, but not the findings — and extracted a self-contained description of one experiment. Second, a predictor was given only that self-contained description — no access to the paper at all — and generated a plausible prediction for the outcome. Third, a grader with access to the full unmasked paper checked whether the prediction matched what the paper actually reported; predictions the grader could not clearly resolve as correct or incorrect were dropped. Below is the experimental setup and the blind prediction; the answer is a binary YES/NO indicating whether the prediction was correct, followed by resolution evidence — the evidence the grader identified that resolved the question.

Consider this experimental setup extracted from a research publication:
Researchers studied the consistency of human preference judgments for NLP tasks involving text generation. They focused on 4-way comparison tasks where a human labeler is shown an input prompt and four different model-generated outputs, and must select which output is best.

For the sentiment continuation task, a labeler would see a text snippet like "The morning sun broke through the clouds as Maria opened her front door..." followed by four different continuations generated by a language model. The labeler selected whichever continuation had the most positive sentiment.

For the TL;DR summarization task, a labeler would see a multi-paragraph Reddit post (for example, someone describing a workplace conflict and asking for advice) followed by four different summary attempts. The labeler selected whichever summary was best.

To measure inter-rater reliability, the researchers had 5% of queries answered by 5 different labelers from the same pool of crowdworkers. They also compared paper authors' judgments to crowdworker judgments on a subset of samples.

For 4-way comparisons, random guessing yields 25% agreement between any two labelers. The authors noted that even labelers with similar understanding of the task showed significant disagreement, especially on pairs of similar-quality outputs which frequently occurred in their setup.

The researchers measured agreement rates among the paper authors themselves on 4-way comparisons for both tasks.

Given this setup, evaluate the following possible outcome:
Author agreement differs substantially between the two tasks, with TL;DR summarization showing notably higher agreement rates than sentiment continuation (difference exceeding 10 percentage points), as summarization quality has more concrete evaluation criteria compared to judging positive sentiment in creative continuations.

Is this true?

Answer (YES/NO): NO